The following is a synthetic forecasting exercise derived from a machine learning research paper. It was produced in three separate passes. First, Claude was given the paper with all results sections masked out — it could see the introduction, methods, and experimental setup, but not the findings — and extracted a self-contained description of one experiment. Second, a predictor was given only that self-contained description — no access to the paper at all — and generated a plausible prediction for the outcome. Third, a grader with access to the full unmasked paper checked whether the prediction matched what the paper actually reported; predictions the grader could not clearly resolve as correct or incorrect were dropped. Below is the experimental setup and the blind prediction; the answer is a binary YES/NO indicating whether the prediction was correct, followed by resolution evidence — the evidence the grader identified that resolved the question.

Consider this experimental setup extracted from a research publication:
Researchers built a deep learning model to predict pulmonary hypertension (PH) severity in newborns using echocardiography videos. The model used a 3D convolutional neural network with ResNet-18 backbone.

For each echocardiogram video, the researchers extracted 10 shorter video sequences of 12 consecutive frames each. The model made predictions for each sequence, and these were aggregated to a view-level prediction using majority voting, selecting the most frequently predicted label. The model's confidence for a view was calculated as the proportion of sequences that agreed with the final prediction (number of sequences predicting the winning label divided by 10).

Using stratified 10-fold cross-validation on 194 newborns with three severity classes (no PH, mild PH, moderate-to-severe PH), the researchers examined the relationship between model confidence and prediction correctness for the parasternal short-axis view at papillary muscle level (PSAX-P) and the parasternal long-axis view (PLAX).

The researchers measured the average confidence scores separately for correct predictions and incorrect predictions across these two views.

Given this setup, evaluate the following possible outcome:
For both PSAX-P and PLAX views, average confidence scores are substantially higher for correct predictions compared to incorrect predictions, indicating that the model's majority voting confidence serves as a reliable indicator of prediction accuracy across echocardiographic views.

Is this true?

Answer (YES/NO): YES